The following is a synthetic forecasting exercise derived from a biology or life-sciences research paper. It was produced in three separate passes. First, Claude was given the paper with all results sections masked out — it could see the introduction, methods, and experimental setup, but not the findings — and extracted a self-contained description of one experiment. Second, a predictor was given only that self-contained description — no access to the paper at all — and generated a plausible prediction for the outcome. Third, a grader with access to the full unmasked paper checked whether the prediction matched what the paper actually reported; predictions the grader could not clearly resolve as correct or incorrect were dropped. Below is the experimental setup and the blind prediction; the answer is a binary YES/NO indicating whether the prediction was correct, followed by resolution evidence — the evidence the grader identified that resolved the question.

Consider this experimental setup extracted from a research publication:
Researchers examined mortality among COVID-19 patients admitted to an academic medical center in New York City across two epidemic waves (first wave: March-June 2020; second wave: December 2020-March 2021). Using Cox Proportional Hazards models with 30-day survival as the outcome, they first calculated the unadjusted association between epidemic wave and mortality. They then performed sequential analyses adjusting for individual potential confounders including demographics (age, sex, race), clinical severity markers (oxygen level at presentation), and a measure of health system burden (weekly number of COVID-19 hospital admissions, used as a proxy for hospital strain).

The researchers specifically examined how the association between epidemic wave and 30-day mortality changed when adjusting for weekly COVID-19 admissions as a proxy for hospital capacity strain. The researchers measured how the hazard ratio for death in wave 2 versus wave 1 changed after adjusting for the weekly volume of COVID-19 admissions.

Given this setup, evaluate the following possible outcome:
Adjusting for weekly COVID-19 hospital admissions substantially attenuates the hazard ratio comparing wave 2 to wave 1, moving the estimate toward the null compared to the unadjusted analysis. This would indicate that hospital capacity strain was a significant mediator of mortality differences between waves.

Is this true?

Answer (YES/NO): YES